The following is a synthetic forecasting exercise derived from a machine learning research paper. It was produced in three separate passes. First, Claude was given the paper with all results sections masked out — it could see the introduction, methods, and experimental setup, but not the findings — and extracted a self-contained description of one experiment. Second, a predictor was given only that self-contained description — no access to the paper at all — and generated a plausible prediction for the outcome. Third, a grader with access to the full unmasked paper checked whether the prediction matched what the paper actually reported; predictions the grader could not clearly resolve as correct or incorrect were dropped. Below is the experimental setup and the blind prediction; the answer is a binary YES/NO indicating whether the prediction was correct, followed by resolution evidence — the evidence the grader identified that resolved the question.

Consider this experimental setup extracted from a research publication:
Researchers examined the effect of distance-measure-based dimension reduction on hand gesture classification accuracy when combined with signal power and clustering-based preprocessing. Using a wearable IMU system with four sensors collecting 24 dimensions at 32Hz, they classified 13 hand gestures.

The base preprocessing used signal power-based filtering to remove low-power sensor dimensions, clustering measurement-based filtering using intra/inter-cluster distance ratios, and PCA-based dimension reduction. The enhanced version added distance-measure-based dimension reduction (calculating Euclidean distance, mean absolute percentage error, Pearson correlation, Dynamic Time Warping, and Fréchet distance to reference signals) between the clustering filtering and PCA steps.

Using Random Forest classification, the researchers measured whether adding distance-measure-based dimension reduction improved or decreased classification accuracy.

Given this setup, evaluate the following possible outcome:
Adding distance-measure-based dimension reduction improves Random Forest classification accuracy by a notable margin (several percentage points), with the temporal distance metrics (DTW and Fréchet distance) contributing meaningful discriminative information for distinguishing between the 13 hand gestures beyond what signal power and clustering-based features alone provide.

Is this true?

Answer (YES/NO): NO